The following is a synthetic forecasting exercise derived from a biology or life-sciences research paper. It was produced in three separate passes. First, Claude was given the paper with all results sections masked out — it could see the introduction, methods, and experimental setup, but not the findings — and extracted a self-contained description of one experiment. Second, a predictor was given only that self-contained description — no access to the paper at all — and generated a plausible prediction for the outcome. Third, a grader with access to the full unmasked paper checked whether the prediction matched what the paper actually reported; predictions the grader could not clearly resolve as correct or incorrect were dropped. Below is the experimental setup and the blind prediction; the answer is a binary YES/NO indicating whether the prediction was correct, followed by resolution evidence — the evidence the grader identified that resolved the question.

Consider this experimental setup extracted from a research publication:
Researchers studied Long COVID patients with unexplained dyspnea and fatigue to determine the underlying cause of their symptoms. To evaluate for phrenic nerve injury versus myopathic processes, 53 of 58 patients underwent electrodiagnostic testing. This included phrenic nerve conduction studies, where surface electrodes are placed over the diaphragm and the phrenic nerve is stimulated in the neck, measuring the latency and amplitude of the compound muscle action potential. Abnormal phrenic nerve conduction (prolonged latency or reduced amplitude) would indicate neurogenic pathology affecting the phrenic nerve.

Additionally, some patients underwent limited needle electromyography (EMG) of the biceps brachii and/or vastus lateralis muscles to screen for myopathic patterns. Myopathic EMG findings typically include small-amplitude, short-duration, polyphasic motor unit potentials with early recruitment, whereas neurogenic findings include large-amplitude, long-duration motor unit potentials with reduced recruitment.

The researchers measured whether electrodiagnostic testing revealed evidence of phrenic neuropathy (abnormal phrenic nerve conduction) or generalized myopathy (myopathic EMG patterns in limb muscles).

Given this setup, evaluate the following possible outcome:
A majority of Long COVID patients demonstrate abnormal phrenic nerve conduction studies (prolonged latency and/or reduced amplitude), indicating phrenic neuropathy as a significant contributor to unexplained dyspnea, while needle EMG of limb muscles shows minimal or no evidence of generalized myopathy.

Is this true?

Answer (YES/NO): NO